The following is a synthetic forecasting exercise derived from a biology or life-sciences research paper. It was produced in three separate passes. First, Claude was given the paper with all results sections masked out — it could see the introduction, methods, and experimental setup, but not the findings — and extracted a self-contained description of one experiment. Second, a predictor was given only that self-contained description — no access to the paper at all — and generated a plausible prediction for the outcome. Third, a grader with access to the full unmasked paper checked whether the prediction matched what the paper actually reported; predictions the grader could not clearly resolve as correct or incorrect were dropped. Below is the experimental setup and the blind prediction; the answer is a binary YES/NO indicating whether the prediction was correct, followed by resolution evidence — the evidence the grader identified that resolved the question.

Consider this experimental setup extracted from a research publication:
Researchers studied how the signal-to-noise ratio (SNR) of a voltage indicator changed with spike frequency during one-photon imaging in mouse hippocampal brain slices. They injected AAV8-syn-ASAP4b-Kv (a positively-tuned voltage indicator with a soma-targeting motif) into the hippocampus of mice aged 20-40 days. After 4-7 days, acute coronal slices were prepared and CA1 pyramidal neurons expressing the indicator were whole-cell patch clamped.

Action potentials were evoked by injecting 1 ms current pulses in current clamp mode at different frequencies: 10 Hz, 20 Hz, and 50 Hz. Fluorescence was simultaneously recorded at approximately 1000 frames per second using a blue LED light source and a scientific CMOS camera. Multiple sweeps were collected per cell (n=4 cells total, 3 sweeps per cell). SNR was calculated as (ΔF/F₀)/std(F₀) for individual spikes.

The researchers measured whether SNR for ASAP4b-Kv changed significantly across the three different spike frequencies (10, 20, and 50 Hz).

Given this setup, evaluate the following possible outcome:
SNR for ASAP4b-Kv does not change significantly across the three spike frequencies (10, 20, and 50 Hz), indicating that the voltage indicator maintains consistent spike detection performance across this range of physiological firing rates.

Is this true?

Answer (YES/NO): NO